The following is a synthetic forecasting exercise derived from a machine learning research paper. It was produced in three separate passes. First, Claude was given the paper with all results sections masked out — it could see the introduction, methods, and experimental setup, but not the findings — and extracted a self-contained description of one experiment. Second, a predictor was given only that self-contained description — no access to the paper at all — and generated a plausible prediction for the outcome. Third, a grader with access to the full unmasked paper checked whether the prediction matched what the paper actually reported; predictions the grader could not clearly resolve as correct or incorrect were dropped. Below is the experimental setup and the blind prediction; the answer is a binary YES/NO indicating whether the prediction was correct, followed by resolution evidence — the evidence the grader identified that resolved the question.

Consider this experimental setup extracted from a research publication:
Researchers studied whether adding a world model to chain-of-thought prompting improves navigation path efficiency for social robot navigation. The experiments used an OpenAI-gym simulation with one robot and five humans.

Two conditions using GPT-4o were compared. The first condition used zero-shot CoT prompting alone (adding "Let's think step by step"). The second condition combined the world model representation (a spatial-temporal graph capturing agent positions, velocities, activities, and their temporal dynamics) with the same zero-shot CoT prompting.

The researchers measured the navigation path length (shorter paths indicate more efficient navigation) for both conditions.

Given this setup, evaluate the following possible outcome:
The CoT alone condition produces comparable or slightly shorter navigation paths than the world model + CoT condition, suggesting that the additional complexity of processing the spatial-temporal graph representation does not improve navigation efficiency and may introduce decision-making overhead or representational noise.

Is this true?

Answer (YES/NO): NO